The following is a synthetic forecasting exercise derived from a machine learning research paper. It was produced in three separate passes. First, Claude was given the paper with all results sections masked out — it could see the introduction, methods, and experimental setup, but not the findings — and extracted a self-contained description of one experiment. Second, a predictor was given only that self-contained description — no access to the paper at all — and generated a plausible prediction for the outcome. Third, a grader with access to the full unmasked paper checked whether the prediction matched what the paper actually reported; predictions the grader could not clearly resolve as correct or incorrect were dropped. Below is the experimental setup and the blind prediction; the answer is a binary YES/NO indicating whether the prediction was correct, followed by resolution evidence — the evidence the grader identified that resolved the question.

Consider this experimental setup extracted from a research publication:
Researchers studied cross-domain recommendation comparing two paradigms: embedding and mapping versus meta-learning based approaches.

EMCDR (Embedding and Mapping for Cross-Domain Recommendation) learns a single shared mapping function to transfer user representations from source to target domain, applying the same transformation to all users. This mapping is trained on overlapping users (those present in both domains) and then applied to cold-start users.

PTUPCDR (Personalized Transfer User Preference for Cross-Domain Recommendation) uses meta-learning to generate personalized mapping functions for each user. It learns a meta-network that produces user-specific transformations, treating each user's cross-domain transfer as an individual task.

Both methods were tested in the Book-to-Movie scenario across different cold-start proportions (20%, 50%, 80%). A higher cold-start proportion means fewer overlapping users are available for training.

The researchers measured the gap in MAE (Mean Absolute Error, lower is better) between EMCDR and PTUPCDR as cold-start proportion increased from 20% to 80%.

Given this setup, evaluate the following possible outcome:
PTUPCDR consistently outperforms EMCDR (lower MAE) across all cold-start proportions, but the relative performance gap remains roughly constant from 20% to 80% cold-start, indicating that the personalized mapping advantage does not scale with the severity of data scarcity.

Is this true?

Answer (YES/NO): NO